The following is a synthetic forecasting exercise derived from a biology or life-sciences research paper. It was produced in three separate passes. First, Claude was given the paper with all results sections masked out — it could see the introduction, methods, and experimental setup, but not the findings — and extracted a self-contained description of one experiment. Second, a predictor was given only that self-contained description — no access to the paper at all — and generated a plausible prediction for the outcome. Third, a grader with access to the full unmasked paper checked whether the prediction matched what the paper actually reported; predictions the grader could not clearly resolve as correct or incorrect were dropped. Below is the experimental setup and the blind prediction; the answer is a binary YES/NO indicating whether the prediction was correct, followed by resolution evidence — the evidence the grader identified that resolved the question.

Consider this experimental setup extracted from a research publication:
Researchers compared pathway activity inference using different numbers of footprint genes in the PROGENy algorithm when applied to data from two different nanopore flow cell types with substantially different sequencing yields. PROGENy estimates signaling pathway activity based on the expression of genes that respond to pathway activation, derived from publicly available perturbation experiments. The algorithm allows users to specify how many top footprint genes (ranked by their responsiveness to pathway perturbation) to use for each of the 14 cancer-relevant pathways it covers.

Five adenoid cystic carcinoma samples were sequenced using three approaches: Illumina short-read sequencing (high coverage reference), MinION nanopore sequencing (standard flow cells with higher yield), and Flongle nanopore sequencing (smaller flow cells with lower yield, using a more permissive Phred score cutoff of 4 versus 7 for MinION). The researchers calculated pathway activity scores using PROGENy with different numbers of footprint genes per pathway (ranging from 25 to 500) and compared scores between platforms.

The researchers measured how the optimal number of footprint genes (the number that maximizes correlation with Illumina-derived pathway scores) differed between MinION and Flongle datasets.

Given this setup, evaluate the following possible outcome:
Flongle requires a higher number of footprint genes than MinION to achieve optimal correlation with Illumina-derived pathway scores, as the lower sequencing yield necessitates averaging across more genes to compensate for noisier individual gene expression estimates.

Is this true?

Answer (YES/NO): YES